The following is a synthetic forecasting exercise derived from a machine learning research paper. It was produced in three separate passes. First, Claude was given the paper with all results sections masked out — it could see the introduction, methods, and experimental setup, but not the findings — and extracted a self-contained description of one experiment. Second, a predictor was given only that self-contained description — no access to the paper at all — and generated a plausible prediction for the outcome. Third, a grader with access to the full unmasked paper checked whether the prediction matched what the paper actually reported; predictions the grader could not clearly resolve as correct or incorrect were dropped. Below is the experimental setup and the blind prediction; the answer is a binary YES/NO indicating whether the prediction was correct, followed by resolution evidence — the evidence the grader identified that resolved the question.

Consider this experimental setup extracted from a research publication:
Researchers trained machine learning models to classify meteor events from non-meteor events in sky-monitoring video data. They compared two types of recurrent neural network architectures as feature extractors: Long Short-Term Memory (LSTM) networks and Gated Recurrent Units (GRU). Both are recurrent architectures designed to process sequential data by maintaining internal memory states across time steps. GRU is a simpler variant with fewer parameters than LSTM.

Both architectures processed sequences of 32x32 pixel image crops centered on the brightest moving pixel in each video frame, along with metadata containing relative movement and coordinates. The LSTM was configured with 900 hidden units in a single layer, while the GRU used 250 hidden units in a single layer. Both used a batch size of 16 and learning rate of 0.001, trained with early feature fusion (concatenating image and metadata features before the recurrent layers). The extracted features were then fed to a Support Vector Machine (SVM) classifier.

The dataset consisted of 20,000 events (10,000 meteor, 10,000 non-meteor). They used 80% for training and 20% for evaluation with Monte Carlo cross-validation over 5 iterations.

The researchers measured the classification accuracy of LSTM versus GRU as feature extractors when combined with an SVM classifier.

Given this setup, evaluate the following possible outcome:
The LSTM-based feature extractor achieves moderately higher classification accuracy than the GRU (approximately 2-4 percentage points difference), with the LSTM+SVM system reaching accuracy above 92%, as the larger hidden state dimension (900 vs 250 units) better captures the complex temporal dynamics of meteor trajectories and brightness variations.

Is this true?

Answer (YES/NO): NO